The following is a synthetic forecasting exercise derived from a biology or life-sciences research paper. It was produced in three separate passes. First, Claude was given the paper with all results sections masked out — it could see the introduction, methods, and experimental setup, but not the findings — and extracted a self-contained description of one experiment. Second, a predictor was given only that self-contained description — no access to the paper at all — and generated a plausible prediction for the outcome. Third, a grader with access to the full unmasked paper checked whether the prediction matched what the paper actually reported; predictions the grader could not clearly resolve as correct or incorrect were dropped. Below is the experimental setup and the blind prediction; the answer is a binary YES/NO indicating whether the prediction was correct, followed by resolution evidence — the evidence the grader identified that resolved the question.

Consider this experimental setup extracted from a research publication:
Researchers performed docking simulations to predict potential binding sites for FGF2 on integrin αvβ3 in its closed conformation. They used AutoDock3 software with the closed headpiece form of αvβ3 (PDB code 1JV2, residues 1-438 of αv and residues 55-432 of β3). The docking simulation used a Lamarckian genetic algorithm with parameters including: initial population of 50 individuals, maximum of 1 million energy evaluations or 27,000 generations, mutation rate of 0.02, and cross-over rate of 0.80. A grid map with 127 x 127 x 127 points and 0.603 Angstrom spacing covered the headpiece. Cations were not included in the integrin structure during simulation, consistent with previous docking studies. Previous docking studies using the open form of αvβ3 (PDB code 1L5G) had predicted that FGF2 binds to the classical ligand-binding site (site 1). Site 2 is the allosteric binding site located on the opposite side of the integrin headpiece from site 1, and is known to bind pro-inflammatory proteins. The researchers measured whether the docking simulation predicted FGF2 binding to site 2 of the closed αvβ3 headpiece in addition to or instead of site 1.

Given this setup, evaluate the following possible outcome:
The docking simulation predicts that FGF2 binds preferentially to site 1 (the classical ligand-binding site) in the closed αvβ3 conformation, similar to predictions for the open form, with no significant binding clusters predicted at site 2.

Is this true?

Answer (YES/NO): NO